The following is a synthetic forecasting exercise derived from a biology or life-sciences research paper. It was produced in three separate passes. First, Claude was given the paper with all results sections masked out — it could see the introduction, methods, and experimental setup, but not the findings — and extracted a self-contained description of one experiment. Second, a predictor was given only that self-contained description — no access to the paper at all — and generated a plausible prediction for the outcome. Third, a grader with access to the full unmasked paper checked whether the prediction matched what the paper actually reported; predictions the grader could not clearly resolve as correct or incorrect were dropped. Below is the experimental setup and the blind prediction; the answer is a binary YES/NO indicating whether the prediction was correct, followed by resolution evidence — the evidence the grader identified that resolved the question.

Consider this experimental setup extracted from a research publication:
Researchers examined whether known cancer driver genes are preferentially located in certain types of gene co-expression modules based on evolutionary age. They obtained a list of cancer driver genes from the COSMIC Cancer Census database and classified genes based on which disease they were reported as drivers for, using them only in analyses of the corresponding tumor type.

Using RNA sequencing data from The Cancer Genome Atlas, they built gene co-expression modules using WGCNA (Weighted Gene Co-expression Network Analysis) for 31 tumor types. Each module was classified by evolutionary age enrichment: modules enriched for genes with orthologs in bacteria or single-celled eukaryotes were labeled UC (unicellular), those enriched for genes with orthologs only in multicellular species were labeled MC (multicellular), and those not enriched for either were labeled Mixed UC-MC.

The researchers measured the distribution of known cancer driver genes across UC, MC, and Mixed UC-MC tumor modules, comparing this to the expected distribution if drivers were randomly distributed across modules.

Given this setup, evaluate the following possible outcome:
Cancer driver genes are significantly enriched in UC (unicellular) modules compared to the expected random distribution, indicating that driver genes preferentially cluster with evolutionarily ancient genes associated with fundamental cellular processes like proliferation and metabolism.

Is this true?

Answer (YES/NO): NO